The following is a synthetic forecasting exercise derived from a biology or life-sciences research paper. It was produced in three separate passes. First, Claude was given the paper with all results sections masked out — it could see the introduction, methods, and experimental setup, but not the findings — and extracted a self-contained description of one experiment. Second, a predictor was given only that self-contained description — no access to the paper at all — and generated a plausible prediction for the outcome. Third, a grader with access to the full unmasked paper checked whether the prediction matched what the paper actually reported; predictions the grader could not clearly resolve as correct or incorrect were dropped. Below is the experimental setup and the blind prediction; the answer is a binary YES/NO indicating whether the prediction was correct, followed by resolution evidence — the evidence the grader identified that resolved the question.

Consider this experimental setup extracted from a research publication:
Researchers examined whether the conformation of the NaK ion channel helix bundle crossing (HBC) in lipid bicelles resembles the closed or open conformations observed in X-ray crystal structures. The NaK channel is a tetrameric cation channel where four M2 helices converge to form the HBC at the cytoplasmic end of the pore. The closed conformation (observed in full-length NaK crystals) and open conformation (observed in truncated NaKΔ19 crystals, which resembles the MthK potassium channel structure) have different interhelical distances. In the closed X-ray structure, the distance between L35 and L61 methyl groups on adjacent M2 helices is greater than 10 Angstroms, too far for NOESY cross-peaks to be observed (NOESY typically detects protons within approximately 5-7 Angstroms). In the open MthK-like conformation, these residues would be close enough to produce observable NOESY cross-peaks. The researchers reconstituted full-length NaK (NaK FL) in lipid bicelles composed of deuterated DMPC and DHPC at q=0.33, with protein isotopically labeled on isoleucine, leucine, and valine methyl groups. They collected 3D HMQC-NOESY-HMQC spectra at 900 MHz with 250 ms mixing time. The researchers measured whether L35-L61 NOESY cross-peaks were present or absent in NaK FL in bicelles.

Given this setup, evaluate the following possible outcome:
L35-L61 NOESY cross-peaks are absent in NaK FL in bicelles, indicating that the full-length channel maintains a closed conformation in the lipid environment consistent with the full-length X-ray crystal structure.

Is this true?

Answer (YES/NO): NO